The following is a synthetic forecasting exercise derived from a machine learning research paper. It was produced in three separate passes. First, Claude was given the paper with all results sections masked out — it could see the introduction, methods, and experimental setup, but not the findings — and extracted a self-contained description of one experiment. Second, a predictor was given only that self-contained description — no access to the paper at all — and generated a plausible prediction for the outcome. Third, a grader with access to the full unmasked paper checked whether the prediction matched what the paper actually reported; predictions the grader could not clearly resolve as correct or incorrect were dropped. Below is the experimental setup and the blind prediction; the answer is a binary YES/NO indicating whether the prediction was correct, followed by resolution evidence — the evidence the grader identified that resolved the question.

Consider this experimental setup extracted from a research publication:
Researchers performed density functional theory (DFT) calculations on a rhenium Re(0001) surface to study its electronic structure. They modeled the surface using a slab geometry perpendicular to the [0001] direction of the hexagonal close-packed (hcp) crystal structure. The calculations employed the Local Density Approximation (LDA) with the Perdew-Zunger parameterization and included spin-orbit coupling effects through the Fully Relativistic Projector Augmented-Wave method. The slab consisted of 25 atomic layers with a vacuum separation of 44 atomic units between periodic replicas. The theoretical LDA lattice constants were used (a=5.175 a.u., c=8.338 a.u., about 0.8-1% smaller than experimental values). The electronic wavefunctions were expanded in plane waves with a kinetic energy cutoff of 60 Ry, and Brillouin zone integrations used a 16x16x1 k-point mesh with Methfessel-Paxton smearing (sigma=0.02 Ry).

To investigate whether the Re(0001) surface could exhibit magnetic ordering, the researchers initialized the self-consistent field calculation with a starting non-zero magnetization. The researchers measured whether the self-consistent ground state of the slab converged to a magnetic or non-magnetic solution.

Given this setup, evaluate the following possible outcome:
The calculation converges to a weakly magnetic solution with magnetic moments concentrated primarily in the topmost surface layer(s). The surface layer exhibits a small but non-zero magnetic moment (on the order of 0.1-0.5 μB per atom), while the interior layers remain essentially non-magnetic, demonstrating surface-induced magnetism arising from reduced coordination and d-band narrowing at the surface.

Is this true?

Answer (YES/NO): NO